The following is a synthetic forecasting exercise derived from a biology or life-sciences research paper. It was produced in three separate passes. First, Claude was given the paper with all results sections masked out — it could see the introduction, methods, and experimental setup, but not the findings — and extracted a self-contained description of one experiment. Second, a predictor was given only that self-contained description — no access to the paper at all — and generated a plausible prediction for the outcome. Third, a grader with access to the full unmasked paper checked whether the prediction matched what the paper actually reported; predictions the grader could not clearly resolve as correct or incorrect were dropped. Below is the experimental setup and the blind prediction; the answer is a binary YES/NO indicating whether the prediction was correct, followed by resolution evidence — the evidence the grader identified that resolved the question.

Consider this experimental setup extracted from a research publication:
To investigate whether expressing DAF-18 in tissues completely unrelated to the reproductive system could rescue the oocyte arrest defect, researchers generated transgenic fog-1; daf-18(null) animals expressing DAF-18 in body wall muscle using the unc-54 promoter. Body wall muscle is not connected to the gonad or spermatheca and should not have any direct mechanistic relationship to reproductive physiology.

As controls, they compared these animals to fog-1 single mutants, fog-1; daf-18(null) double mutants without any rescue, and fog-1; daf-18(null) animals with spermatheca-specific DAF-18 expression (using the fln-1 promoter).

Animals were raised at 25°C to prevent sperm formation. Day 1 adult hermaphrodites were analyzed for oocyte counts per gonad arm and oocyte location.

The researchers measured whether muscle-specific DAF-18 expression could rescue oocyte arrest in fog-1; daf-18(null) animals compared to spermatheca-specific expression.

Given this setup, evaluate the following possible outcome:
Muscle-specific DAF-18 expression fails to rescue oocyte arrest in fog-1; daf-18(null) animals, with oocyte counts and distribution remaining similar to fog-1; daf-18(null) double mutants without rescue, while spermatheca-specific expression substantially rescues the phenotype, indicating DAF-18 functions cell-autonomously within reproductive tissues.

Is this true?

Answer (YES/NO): NO